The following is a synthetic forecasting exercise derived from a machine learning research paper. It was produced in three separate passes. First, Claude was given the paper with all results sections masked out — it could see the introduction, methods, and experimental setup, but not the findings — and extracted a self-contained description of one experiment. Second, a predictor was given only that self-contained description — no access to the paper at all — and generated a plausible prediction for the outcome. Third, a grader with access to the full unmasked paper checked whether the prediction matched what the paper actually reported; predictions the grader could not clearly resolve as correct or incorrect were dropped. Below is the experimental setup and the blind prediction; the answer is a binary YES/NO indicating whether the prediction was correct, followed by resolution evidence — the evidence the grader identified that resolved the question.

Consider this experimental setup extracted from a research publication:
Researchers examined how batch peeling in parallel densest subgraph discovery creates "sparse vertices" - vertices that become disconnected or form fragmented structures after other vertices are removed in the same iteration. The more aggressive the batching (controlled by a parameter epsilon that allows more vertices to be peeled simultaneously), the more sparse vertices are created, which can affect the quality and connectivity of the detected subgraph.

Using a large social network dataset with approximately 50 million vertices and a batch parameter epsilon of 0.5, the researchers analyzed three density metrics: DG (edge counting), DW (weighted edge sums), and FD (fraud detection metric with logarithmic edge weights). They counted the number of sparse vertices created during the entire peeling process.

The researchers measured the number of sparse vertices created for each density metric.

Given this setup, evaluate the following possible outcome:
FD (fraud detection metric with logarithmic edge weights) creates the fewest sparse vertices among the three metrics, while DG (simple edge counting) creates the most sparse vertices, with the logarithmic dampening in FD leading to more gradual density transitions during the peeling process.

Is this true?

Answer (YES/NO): NO